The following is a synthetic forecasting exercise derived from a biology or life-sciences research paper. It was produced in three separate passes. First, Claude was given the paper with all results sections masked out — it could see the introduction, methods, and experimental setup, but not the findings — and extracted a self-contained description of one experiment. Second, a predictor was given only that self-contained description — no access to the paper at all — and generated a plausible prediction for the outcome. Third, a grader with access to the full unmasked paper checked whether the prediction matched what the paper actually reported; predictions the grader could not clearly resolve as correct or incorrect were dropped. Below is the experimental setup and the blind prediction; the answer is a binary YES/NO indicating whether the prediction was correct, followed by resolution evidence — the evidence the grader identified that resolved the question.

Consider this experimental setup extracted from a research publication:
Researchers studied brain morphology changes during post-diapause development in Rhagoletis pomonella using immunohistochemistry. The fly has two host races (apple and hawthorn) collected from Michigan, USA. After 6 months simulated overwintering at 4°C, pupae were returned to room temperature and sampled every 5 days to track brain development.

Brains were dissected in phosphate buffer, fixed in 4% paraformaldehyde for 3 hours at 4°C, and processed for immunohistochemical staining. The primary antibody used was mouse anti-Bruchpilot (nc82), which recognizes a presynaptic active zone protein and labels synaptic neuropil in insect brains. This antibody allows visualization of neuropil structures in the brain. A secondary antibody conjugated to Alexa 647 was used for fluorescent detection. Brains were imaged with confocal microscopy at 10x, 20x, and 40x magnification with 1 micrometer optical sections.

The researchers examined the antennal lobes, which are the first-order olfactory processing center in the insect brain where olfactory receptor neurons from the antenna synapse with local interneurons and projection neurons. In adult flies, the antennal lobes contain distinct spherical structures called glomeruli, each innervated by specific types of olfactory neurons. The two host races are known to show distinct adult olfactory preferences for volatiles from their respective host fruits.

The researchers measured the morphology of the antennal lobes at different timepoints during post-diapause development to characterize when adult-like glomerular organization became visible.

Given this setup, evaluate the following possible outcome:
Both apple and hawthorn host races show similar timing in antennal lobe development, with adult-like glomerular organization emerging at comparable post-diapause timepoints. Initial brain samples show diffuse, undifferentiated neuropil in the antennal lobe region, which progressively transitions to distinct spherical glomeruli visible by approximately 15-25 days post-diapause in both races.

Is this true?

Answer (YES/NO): NO